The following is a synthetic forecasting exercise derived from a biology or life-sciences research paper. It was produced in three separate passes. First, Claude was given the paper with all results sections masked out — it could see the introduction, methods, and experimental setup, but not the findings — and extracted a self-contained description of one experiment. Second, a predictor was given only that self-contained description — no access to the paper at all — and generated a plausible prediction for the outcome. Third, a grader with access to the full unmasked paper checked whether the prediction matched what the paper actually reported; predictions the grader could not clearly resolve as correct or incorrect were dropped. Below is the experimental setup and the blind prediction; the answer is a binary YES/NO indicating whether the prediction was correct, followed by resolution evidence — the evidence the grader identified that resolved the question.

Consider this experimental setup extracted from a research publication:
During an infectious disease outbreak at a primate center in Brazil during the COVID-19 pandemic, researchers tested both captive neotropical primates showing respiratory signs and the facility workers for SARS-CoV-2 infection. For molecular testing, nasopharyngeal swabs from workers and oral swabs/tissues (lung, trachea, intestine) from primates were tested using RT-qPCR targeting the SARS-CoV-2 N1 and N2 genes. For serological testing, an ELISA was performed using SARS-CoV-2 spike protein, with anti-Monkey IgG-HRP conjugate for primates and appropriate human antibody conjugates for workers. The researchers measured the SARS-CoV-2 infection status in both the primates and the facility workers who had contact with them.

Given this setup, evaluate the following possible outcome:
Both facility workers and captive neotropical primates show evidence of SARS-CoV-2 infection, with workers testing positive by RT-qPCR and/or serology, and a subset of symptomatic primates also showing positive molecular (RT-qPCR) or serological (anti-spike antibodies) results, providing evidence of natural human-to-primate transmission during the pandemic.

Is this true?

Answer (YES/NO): NO